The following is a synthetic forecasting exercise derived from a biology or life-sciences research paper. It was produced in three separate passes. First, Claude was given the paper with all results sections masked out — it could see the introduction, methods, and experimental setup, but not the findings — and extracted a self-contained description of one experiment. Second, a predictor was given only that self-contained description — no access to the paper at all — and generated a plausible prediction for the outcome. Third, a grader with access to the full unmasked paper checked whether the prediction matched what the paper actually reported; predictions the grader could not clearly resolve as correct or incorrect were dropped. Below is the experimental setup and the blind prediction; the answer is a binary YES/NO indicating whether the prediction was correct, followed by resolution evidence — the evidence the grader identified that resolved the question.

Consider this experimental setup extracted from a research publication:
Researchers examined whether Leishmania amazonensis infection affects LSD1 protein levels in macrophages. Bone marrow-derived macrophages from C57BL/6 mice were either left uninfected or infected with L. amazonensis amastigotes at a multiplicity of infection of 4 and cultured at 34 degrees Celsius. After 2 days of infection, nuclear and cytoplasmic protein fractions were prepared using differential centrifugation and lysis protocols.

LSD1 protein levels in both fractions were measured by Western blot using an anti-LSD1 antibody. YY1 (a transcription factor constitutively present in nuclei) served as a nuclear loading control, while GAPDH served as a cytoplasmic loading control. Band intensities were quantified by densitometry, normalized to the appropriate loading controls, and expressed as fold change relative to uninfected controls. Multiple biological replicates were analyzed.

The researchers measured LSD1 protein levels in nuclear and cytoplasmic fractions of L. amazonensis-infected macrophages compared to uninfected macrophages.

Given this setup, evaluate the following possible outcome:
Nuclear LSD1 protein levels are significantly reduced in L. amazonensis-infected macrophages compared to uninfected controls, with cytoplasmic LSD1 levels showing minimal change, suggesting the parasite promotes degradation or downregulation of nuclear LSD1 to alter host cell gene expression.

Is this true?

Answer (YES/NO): NO